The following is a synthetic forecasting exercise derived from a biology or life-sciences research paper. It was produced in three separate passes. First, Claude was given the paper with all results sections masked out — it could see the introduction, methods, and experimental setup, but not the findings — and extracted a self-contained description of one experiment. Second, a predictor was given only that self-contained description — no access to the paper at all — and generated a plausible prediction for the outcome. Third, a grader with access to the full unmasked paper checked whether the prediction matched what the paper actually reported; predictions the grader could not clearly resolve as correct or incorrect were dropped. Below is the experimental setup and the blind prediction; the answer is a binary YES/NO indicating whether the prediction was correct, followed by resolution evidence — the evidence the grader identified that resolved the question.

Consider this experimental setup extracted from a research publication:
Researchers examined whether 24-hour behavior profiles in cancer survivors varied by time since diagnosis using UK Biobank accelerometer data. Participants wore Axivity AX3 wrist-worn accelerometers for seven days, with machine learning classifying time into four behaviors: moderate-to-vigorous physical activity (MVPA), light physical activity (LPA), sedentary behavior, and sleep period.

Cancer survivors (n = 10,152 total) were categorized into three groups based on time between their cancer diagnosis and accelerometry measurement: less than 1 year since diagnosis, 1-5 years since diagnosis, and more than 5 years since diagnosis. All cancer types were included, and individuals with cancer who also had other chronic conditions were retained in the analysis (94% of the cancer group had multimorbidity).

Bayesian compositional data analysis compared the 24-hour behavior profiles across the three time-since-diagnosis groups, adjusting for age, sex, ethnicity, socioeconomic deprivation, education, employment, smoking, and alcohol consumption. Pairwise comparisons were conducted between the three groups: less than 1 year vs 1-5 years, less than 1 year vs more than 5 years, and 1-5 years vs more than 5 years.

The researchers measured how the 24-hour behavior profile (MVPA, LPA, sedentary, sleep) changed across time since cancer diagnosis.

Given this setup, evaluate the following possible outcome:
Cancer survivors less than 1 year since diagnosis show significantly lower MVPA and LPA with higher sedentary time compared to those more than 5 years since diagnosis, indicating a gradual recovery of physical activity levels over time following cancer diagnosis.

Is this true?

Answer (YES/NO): YES